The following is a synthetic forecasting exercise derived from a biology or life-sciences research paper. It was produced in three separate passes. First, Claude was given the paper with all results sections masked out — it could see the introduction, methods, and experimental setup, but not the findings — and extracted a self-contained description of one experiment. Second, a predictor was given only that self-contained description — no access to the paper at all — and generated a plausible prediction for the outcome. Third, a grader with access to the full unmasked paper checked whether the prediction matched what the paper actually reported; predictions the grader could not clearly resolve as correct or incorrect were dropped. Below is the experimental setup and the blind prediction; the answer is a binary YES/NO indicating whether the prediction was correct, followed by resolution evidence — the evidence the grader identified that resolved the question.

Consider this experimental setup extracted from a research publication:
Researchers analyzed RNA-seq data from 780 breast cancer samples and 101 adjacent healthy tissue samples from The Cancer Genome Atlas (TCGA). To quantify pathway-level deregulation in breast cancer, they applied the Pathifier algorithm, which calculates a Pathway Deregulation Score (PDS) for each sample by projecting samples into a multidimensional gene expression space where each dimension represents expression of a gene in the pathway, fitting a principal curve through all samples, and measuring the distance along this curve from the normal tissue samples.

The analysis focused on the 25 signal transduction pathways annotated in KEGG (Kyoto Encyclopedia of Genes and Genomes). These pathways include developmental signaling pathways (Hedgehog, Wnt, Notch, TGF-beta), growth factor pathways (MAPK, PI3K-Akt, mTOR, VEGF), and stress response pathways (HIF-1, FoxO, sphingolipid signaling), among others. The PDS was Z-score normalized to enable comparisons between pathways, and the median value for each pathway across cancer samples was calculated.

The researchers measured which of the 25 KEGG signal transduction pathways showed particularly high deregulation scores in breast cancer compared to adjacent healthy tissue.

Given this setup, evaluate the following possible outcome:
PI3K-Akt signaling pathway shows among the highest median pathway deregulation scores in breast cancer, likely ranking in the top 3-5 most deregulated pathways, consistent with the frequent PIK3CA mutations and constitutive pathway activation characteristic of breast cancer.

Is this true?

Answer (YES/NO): NO